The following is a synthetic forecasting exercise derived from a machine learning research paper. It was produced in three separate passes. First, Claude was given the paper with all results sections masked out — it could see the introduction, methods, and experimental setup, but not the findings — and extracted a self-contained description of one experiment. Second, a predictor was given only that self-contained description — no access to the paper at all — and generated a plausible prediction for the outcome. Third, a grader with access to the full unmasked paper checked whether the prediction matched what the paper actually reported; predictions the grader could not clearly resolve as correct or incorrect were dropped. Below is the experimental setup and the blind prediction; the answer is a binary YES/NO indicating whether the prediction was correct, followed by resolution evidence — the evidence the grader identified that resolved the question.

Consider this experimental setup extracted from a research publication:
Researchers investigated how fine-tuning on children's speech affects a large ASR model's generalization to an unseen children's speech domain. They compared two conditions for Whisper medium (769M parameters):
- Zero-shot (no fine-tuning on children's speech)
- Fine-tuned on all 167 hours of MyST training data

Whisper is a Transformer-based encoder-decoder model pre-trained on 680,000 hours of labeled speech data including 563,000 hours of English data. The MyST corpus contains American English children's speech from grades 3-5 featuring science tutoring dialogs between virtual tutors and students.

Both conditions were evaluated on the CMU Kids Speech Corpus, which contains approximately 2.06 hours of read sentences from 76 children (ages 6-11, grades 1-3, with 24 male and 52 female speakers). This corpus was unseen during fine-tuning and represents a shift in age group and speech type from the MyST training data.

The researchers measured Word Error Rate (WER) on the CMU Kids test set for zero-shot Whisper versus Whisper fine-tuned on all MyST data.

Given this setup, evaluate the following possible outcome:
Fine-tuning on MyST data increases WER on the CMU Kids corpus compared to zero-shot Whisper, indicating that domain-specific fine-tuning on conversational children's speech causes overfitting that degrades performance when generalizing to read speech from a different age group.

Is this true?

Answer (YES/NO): YES